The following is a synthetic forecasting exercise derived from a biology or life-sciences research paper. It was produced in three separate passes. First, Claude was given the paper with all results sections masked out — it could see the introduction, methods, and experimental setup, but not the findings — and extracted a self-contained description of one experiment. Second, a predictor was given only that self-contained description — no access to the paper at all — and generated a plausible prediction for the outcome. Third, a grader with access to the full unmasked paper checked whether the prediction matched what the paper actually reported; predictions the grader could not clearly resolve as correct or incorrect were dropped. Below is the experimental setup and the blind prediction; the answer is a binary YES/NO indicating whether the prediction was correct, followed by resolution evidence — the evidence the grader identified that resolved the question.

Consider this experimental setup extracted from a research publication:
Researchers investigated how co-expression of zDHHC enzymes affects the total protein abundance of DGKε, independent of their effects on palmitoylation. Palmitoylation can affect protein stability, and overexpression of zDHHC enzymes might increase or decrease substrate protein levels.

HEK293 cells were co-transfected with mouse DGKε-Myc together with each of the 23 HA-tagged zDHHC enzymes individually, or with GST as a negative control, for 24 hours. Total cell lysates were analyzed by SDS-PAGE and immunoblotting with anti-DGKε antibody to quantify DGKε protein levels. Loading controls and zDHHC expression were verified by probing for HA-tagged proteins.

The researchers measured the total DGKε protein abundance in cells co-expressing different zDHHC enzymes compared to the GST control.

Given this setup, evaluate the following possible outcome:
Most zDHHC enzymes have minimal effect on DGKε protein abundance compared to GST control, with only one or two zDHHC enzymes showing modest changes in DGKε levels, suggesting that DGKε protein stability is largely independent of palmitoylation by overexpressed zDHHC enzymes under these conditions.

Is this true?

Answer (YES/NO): NO